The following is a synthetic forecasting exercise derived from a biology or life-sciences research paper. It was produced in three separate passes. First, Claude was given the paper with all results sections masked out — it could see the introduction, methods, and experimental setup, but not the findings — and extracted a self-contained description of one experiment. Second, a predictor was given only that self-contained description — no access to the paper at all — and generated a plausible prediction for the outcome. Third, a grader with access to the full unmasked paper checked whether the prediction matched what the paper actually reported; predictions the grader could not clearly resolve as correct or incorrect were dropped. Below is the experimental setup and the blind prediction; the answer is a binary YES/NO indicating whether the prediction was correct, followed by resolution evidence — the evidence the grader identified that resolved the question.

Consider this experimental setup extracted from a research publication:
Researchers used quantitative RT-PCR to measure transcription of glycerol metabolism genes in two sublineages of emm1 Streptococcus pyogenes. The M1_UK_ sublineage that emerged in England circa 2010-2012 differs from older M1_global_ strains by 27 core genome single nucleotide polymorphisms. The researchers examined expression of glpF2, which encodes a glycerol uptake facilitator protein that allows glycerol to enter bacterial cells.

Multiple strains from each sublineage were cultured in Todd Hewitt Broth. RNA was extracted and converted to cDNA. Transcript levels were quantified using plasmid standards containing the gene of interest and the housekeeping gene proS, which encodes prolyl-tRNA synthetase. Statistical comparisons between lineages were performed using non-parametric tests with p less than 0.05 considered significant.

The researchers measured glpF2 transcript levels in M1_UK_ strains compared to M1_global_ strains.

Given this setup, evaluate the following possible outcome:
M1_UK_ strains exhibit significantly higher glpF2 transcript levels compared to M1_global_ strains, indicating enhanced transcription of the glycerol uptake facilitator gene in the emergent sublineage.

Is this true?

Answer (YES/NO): NO